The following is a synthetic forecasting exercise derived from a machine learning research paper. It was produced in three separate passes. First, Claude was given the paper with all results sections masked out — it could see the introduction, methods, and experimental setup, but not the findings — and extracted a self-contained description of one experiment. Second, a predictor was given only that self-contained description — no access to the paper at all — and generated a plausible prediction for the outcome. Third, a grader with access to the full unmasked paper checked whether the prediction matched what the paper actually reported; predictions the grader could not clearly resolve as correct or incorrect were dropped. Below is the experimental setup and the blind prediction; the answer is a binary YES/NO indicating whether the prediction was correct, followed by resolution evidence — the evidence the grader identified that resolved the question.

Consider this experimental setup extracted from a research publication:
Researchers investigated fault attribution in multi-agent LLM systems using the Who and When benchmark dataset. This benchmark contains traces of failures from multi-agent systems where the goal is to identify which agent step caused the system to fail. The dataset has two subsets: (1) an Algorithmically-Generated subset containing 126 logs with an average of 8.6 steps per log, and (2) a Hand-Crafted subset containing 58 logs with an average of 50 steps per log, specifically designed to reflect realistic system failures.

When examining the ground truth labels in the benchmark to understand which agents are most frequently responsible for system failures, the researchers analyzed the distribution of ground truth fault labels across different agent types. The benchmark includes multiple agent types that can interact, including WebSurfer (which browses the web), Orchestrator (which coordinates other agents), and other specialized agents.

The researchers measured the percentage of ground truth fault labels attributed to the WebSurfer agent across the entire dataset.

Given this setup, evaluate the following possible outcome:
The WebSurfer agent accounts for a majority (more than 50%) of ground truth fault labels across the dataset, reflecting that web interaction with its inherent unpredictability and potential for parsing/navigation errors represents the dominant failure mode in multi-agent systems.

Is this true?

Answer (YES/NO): YES